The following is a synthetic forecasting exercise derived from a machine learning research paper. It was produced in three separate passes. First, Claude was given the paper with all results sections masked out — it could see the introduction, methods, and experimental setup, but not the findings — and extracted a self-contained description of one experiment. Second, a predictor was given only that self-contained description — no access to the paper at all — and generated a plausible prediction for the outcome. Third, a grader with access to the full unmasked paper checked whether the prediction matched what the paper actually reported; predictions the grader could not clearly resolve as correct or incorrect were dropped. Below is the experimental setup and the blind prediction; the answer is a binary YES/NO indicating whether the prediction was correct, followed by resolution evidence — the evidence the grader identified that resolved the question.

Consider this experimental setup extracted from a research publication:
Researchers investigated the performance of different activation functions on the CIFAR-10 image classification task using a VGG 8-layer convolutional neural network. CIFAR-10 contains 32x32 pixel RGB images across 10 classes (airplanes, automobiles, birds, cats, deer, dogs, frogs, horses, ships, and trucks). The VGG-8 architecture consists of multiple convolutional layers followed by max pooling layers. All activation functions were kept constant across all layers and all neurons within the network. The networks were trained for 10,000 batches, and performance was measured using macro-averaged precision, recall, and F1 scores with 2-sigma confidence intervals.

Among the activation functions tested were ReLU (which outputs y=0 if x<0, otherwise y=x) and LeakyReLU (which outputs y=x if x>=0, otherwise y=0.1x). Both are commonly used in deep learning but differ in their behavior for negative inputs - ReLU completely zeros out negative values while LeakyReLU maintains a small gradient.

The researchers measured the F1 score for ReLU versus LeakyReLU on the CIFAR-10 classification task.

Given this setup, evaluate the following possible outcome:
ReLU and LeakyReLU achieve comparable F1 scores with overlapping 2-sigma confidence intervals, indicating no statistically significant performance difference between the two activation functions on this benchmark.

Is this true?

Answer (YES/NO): NO